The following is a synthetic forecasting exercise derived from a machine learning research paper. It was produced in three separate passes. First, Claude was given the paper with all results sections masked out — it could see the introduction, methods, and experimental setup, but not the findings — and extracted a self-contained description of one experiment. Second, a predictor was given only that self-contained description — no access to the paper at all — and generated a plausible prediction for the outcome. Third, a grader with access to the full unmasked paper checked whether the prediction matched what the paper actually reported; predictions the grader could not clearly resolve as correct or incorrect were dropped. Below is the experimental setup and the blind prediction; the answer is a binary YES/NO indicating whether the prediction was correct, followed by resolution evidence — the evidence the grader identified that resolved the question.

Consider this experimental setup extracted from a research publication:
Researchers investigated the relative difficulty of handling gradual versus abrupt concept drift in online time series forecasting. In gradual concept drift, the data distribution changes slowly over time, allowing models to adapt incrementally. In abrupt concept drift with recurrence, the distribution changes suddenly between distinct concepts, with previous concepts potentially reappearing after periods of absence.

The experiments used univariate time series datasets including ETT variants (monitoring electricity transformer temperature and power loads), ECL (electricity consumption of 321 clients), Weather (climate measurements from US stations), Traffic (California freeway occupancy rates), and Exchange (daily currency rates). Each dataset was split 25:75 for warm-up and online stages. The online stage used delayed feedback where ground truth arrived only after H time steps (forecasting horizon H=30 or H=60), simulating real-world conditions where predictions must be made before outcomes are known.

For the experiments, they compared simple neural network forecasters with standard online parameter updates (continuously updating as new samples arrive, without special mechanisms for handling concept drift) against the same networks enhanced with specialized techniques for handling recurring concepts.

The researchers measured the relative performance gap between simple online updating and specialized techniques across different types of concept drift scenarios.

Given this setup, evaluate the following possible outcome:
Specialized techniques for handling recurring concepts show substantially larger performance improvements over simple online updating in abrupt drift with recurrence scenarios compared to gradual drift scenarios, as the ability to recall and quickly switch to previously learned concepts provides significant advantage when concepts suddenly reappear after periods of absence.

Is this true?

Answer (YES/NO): YES